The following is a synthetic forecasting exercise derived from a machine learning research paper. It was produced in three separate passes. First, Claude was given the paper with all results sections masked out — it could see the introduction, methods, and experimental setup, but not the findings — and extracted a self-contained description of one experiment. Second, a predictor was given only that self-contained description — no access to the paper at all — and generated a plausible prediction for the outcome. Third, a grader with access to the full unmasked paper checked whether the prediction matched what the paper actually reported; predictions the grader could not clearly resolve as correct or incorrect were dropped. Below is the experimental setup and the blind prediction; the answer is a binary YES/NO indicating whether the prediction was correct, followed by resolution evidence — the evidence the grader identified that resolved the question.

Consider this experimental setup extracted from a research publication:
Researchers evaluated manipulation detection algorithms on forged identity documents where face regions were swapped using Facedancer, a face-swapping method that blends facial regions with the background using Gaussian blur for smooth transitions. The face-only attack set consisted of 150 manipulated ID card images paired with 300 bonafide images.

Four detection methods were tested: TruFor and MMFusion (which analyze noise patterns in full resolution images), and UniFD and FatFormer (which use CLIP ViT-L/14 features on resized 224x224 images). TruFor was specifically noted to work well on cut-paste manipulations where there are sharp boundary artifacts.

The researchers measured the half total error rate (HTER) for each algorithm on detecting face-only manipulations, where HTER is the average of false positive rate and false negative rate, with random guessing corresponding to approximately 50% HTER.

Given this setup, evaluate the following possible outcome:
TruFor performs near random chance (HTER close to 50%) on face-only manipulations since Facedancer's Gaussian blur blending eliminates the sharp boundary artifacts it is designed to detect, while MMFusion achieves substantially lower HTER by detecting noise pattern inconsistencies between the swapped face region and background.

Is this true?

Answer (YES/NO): YES